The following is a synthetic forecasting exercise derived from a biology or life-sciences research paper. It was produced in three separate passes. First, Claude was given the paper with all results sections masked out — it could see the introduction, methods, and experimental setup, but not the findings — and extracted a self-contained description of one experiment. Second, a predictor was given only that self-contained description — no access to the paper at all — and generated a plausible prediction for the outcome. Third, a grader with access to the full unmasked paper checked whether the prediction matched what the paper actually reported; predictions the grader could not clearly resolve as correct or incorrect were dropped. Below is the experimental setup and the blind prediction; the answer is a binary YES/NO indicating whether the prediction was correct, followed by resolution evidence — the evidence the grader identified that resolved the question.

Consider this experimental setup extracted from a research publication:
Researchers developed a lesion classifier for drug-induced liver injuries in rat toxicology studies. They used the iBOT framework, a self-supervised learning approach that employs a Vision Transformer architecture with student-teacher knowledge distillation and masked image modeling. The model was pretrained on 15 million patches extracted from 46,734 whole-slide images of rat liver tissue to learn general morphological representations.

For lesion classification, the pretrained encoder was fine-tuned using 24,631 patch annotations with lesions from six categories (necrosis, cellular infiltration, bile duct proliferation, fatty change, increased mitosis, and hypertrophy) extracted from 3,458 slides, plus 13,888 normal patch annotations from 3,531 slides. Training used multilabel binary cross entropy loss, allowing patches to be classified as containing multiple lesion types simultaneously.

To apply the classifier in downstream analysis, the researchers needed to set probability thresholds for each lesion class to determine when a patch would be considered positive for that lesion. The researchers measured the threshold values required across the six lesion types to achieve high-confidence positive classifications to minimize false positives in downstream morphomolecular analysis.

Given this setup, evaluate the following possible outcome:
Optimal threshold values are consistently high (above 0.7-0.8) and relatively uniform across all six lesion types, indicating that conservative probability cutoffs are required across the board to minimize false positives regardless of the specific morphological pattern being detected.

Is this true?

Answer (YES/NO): YES